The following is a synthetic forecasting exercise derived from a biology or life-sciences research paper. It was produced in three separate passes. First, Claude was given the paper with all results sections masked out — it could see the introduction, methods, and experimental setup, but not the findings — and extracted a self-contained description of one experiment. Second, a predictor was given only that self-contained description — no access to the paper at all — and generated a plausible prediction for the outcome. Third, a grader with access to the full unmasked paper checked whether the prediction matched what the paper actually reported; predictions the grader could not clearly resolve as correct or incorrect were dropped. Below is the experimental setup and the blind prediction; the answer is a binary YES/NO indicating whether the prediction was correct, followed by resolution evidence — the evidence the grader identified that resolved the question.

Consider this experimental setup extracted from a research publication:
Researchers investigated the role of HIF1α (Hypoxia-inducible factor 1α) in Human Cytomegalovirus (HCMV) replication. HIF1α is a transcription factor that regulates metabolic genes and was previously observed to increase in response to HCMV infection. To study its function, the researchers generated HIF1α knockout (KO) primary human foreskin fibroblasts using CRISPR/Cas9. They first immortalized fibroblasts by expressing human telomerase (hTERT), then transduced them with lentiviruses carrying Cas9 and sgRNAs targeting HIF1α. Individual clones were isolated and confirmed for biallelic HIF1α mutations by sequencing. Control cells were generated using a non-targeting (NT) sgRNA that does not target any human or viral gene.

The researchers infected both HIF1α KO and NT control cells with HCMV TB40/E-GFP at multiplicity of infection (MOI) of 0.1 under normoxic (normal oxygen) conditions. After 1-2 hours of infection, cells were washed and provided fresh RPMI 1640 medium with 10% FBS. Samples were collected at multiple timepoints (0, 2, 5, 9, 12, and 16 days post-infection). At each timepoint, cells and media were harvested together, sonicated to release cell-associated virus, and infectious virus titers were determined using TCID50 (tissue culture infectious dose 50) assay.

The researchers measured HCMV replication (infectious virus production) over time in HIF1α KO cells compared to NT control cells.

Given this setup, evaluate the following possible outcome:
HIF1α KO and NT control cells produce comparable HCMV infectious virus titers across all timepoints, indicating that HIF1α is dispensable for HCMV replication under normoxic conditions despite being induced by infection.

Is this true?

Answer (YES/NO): NO